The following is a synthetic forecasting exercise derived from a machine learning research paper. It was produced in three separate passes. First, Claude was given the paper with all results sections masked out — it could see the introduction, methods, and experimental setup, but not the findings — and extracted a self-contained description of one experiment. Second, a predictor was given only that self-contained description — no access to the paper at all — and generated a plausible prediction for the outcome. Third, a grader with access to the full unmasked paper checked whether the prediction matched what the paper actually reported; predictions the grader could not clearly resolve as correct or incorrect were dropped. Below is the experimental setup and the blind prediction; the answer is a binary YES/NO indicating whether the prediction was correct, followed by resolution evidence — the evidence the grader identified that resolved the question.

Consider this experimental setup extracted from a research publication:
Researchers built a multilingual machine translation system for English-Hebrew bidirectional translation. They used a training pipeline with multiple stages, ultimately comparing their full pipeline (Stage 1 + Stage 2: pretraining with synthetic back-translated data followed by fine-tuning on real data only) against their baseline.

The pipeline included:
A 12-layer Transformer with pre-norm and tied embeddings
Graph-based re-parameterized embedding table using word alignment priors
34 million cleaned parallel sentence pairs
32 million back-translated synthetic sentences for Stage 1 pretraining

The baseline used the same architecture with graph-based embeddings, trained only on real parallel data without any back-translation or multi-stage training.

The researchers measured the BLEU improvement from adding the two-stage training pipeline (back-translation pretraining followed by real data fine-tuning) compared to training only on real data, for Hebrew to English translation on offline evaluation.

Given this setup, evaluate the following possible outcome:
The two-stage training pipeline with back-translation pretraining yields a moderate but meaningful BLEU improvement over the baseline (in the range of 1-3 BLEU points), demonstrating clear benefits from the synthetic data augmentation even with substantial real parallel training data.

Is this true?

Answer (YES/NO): YES